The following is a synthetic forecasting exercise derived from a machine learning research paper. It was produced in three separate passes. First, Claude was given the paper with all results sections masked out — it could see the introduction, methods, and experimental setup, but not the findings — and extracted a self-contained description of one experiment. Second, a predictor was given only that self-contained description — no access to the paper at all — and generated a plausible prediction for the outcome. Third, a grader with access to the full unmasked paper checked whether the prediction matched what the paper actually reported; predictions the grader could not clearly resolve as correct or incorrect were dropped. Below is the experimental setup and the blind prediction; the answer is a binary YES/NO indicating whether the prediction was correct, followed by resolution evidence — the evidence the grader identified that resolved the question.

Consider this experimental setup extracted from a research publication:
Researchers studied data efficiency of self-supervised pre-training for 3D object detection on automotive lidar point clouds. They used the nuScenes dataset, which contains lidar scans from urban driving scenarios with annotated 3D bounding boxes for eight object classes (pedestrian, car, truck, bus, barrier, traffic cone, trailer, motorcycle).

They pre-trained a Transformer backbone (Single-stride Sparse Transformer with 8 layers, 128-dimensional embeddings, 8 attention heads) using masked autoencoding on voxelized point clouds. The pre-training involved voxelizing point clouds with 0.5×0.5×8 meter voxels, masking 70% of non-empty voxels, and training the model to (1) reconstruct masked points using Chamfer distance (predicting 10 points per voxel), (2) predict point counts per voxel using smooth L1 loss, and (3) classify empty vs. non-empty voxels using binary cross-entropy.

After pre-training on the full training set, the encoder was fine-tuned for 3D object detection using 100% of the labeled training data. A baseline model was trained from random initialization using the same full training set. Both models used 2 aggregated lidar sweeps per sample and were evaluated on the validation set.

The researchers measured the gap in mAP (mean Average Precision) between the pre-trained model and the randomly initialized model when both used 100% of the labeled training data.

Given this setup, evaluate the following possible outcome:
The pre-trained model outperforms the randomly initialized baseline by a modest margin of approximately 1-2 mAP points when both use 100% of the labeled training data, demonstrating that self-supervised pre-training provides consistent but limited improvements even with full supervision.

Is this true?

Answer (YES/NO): YES